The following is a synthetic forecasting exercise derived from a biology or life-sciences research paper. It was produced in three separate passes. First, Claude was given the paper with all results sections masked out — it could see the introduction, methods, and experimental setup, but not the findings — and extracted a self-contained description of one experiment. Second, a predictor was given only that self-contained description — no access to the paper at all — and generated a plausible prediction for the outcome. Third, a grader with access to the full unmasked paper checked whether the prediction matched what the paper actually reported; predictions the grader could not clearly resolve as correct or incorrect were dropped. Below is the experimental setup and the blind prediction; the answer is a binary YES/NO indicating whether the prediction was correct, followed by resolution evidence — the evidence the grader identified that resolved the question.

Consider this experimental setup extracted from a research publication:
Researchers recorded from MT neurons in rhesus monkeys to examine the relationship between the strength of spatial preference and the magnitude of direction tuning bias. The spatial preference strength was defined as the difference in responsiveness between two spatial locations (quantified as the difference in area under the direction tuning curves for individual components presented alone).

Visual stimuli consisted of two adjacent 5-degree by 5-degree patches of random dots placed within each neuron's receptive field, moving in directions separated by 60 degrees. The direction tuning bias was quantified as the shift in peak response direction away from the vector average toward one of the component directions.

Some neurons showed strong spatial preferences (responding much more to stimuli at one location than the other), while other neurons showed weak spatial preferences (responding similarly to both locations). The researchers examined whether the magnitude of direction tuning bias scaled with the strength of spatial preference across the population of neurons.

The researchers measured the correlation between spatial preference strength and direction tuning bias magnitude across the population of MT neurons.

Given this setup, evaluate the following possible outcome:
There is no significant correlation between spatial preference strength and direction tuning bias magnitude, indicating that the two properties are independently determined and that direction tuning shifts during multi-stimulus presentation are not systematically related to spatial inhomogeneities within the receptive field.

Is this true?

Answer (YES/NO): NO